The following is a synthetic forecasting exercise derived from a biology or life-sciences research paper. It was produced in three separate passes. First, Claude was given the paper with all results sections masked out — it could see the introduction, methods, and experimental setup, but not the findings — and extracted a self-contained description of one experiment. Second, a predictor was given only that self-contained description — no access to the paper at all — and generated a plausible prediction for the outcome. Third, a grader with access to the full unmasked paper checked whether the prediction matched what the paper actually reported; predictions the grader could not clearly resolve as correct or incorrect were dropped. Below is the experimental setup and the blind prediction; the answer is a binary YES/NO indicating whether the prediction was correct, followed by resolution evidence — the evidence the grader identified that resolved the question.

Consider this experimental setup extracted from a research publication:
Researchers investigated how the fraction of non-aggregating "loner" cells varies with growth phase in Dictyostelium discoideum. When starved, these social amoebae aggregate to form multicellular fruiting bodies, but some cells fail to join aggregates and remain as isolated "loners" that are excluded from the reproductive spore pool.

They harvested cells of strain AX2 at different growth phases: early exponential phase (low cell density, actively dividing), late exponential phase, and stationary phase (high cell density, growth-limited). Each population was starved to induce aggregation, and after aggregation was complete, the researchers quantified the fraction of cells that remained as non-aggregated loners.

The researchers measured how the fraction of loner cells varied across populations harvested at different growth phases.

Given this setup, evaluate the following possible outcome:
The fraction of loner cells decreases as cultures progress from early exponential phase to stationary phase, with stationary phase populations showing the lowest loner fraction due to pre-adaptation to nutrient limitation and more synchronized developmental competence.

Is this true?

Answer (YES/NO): NO